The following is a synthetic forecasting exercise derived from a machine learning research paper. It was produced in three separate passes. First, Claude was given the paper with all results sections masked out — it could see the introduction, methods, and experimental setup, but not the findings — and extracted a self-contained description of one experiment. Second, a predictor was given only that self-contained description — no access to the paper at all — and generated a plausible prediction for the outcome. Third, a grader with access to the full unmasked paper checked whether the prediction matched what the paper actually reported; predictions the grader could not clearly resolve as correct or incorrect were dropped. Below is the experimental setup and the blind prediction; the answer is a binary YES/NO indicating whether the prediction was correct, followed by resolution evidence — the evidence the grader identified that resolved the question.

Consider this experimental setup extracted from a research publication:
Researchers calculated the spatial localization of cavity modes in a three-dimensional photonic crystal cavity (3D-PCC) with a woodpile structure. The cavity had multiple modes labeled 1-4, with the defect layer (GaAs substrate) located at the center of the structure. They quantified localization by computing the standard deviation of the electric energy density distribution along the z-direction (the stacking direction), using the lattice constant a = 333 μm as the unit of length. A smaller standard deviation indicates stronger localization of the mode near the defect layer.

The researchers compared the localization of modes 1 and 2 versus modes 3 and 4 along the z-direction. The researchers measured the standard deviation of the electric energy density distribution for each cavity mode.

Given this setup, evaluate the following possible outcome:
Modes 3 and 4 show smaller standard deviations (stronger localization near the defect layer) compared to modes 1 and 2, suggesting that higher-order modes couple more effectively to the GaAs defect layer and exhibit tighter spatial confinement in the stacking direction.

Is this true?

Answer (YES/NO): YES